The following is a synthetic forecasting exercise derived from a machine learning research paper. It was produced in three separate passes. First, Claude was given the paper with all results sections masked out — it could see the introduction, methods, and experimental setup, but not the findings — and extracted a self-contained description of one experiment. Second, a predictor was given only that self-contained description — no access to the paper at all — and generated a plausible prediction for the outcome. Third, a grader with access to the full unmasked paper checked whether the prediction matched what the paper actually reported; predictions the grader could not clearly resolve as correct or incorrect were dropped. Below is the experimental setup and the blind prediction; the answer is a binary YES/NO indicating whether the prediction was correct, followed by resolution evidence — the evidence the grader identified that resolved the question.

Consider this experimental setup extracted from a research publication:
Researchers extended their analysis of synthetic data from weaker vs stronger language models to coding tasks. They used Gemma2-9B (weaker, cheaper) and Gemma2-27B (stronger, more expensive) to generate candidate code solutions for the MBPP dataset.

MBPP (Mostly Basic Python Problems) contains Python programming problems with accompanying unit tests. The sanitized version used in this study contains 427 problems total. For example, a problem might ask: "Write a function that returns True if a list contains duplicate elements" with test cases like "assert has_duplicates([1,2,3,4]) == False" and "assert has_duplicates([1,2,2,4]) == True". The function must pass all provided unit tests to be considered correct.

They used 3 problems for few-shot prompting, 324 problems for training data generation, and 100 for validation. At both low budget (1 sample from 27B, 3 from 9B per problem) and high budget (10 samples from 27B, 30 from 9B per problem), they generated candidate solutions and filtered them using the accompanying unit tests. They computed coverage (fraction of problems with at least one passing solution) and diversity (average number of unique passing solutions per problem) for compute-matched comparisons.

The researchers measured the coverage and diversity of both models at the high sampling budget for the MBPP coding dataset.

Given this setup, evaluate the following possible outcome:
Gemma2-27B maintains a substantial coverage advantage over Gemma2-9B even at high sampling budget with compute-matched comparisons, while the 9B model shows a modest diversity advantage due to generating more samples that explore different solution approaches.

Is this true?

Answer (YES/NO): NO